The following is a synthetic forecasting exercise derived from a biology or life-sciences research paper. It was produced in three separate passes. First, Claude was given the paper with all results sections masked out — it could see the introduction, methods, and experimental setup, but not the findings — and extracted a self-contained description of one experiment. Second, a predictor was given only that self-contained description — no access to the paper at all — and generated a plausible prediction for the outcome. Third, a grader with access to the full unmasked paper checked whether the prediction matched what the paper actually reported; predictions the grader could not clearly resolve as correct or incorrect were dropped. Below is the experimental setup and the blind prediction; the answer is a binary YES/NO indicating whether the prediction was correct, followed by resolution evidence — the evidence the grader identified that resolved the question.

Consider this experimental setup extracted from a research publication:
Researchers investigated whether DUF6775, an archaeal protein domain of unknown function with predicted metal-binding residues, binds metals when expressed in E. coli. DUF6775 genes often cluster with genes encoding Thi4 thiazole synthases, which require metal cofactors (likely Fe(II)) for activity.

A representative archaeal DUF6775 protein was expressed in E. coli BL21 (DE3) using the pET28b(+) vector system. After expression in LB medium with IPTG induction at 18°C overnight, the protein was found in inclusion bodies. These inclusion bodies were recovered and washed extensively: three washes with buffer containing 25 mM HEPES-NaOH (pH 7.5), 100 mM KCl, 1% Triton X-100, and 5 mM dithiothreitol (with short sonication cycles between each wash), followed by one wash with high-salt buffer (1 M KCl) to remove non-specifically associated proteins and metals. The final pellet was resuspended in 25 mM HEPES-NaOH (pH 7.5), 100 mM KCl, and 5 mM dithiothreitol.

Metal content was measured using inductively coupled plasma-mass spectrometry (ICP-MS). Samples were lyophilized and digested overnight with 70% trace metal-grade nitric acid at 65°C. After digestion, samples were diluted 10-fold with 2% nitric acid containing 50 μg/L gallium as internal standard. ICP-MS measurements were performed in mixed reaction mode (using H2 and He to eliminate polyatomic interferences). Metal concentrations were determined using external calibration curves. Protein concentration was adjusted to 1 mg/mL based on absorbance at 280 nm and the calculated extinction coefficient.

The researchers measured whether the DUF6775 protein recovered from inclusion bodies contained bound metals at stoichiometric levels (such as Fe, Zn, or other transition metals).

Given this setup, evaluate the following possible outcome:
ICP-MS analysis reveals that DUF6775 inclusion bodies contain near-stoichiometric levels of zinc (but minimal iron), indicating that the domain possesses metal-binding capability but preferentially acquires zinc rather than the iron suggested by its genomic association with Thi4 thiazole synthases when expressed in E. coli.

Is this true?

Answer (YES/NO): NO